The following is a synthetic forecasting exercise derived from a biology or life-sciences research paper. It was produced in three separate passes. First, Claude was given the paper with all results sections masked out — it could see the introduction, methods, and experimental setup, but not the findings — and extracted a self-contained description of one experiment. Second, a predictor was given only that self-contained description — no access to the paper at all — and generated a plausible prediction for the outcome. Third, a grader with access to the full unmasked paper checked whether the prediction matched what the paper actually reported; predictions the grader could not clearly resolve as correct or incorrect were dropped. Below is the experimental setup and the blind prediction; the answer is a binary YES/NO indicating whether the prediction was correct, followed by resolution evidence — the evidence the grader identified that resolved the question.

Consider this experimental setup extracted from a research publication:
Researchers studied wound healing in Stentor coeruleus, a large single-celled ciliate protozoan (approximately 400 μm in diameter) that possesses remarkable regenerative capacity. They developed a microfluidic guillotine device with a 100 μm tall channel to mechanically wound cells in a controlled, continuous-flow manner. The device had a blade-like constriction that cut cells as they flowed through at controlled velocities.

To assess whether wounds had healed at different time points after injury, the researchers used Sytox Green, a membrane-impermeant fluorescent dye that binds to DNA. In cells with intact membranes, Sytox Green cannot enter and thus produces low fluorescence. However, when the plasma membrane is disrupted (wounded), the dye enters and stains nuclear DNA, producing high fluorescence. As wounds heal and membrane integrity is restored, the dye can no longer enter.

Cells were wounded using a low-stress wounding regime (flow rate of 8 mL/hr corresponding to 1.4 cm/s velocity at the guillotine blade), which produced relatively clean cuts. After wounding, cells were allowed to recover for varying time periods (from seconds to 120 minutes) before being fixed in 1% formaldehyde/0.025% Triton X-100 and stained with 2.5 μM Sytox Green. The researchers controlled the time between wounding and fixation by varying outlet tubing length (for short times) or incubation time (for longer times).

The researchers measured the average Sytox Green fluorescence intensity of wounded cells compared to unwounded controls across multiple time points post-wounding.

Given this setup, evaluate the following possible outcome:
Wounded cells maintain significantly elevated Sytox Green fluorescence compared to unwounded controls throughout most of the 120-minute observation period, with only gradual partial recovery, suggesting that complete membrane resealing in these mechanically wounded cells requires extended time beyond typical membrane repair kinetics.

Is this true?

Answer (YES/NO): NO